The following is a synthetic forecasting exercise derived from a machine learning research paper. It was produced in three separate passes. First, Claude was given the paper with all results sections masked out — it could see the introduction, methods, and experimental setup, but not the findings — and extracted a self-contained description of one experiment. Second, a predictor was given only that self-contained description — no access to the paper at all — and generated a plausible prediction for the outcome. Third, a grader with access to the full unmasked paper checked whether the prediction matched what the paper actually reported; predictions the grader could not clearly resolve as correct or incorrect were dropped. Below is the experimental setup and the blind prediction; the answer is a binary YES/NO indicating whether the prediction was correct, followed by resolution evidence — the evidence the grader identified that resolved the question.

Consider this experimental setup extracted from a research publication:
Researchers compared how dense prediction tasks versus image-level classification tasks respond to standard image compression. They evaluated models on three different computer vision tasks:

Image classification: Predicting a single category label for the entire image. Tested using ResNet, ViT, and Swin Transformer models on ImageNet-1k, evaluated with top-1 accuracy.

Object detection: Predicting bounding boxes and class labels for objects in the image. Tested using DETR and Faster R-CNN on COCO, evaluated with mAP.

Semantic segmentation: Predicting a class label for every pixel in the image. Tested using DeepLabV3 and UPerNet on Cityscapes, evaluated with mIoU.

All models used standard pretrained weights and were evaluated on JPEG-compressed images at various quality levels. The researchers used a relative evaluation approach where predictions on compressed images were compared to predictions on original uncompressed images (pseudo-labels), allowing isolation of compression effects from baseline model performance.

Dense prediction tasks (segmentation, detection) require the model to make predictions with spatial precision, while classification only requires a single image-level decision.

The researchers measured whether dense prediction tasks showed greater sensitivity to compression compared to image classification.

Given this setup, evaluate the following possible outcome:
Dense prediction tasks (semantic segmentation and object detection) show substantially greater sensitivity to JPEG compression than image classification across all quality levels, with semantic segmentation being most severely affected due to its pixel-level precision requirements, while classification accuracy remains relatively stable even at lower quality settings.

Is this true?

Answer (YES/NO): YES